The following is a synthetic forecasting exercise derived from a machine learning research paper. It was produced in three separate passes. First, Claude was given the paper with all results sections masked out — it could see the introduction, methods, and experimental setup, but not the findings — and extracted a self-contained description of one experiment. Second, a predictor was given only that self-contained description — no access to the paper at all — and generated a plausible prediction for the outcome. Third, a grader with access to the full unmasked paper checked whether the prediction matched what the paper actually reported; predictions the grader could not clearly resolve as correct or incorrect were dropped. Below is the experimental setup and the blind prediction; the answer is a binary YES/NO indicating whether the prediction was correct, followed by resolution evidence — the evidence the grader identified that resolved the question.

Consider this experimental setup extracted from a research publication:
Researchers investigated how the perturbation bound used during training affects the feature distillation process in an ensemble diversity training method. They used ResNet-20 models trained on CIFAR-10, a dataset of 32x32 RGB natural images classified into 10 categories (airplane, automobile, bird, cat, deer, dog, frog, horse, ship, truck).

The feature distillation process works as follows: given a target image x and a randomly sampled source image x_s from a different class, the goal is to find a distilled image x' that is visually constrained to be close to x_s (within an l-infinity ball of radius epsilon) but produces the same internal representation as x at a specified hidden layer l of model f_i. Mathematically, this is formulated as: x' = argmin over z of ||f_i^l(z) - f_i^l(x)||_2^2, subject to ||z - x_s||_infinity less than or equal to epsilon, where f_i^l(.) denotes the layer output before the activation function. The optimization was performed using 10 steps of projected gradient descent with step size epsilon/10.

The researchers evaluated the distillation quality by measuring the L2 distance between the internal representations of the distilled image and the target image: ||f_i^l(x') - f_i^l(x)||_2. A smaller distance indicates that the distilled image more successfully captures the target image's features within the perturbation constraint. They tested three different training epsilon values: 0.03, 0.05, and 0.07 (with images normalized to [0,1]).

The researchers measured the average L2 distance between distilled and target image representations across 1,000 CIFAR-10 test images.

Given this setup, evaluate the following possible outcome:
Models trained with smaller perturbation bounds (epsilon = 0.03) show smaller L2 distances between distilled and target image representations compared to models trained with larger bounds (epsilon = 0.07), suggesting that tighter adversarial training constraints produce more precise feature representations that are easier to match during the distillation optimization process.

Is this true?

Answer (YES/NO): NO